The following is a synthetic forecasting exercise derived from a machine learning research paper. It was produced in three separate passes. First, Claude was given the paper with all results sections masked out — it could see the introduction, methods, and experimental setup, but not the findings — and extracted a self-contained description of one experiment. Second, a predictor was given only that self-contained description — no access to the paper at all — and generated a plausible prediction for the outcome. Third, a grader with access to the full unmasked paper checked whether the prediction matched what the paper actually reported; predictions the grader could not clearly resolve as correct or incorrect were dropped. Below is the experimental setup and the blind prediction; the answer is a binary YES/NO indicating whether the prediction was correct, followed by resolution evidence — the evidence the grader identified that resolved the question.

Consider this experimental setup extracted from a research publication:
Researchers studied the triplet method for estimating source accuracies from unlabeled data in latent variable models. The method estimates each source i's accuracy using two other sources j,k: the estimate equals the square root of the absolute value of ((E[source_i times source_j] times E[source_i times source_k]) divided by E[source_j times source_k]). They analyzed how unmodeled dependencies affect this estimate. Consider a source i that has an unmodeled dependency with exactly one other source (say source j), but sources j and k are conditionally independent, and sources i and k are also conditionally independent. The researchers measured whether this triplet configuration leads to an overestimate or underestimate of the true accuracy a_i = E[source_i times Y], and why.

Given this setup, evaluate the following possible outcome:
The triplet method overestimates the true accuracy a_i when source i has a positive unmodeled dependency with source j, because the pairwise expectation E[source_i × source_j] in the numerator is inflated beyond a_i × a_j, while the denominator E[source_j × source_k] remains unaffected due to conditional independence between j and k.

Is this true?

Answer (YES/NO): YES